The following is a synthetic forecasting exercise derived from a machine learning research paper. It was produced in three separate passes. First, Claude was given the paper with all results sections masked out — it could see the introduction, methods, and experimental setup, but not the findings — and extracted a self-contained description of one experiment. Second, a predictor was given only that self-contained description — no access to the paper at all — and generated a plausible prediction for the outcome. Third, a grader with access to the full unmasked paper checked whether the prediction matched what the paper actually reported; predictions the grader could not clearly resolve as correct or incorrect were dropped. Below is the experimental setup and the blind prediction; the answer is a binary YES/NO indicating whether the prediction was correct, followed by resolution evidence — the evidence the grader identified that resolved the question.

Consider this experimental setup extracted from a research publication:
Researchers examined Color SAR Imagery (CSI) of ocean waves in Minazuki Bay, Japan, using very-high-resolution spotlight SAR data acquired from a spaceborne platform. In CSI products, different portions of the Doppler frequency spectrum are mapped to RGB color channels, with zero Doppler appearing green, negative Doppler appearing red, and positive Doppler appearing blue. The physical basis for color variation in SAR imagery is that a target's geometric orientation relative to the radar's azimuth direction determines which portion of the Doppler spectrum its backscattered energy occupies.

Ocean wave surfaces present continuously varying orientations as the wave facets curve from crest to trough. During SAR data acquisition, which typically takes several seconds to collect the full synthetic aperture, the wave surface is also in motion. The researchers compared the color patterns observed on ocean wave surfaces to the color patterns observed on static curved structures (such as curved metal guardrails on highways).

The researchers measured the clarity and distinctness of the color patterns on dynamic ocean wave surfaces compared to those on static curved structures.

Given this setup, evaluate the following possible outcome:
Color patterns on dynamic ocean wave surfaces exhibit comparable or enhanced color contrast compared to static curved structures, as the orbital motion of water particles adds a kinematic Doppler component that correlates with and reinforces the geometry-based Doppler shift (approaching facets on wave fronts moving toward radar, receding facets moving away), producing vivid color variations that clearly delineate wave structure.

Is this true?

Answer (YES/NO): NO